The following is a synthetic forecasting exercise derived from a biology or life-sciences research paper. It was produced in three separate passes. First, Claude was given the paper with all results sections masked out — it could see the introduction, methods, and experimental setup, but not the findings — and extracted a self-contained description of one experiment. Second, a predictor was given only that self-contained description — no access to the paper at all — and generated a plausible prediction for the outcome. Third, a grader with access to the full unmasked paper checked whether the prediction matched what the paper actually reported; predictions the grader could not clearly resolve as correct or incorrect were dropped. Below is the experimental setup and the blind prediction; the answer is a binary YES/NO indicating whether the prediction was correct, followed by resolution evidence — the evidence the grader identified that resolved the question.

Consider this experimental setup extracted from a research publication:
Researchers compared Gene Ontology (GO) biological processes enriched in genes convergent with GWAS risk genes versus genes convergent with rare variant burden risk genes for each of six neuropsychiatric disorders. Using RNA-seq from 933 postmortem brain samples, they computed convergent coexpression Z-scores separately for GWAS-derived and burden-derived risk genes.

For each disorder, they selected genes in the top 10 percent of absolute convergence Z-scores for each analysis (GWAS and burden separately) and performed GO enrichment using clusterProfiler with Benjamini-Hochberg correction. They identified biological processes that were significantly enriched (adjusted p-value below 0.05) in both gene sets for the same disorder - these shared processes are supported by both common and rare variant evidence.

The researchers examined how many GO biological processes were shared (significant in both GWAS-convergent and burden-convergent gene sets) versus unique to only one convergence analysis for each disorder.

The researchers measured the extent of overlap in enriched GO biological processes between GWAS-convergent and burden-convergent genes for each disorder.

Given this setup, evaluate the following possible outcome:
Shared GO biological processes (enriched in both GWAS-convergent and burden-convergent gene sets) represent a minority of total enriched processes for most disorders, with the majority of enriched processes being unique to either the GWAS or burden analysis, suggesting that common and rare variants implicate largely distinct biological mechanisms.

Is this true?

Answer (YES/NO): NO